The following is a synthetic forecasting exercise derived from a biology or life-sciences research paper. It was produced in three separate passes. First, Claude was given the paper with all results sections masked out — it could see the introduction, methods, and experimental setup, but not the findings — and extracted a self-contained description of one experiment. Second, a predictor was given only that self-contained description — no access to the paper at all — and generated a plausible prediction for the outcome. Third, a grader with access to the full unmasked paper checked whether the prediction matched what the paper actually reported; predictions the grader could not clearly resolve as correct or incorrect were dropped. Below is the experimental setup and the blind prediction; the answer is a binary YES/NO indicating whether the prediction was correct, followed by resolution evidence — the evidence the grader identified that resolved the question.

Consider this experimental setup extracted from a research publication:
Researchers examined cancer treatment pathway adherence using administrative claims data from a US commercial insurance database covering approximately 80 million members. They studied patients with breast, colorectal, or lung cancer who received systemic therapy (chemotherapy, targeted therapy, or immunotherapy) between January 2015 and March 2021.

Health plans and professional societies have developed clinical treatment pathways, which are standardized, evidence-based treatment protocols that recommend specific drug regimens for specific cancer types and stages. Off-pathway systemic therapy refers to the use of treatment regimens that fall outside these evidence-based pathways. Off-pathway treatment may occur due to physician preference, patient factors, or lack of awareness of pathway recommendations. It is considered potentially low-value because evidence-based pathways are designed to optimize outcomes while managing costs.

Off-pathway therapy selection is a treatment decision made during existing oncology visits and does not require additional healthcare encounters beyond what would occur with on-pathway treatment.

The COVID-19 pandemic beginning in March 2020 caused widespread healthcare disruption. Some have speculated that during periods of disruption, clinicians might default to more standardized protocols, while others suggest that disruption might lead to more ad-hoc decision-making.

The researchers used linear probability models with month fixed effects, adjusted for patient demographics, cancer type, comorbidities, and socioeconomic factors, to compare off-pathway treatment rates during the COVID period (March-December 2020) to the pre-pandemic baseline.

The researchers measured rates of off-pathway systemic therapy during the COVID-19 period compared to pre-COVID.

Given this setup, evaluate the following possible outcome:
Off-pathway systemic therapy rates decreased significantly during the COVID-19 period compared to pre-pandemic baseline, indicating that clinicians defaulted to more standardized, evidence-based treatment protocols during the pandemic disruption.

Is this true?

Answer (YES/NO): NO